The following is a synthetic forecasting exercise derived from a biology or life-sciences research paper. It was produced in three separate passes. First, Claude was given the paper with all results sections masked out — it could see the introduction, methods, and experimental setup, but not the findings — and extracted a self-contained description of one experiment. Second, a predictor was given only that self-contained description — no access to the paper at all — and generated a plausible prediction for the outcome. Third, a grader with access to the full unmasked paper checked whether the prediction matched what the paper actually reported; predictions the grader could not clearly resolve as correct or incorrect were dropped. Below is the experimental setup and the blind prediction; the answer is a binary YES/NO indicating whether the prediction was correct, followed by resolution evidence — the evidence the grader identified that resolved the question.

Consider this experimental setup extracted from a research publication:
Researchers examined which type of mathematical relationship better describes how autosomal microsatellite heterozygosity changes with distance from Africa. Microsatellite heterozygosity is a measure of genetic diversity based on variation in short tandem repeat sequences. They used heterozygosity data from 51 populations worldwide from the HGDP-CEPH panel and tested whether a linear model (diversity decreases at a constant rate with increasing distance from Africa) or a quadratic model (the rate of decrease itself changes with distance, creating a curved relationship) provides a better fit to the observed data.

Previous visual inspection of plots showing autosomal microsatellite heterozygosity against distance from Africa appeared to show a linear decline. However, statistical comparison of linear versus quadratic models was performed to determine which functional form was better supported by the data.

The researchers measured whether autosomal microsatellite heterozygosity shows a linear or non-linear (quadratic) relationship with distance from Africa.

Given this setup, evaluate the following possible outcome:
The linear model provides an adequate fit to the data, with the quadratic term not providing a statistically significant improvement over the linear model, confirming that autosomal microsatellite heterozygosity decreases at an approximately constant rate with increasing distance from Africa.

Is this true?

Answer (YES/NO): NO